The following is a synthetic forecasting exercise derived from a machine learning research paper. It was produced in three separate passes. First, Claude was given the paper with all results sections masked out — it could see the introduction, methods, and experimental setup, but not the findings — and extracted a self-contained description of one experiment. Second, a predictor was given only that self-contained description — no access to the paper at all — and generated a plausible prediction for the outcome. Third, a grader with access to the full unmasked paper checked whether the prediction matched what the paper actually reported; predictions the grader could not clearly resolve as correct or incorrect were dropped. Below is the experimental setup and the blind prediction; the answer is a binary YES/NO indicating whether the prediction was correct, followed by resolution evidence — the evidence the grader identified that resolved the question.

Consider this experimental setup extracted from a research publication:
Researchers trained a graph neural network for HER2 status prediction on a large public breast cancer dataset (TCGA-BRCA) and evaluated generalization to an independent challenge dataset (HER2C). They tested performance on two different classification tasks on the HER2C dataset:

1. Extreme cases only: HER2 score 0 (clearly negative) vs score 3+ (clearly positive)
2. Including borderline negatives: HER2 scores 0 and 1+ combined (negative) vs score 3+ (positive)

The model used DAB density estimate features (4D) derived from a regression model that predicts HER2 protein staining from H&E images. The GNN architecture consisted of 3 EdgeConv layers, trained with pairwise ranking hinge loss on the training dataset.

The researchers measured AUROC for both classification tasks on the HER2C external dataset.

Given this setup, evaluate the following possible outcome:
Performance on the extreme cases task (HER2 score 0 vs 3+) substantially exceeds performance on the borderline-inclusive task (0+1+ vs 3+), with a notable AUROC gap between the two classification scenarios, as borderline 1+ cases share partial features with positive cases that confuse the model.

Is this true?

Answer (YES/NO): NO